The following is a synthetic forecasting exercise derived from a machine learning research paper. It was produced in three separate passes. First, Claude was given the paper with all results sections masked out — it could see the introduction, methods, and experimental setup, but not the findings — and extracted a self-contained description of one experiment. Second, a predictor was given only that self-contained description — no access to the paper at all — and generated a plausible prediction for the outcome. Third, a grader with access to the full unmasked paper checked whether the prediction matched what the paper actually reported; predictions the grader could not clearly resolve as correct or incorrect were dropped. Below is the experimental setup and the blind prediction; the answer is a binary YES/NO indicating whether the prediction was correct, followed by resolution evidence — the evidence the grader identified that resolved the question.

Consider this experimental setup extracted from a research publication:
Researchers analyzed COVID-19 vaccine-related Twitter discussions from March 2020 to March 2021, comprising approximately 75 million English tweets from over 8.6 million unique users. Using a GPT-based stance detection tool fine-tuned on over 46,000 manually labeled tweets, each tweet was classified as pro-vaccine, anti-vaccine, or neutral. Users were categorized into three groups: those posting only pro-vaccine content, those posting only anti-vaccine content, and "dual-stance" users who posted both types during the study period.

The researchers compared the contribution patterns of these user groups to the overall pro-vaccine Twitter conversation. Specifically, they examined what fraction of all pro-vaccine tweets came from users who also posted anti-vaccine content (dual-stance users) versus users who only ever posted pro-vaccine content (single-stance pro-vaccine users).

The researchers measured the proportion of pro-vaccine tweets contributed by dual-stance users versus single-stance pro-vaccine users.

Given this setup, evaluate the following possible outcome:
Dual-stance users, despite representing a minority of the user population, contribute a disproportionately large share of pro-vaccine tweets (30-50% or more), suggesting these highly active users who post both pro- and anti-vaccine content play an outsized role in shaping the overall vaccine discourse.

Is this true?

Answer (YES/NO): YES